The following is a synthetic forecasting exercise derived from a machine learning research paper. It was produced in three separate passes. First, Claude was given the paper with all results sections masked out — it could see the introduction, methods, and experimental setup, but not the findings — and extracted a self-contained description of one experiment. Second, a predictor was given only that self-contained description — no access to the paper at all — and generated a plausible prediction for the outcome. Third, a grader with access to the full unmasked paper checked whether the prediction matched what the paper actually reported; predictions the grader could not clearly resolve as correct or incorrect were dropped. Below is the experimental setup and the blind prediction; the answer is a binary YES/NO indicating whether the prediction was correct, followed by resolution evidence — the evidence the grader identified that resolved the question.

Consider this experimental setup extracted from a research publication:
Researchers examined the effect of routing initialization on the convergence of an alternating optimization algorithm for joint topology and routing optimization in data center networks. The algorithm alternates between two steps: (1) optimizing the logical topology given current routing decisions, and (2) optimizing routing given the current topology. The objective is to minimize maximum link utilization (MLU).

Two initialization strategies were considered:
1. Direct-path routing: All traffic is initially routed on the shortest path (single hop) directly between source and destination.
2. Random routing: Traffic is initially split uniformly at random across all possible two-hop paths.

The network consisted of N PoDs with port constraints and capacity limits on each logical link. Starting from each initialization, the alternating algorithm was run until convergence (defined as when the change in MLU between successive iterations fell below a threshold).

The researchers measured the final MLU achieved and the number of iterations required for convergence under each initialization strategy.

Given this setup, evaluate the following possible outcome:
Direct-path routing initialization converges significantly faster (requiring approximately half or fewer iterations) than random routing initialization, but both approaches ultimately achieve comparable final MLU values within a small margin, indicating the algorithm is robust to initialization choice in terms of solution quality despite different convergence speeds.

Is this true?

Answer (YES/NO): NO